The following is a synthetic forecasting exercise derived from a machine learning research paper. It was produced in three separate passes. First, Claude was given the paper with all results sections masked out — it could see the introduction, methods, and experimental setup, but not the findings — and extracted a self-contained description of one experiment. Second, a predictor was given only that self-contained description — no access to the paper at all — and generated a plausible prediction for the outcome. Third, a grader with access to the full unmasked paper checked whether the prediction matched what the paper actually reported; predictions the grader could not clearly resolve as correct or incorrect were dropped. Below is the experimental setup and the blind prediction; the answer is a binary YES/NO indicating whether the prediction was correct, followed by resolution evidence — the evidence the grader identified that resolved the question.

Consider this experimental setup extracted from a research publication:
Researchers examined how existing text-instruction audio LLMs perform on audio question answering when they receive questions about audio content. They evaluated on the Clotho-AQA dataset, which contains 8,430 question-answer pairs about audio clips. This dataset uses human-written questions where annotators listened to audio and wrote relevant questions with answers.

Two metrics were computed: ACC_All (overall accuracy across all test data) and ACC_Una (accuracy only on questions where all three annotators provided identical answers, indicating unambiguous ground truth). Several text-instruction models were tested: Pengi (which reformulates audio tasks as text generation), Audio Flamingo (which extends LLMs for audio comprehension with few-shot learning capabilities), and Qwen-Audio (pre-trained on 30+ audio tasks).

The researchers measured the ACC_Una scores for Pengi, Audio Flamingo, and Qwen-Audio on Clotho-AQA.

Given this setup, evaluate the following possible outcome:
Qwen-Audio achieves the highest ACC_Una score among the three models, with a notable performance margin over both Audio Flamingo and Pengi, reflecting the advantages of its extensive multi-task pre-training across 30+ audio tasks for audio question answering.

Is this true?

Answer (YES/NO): NO